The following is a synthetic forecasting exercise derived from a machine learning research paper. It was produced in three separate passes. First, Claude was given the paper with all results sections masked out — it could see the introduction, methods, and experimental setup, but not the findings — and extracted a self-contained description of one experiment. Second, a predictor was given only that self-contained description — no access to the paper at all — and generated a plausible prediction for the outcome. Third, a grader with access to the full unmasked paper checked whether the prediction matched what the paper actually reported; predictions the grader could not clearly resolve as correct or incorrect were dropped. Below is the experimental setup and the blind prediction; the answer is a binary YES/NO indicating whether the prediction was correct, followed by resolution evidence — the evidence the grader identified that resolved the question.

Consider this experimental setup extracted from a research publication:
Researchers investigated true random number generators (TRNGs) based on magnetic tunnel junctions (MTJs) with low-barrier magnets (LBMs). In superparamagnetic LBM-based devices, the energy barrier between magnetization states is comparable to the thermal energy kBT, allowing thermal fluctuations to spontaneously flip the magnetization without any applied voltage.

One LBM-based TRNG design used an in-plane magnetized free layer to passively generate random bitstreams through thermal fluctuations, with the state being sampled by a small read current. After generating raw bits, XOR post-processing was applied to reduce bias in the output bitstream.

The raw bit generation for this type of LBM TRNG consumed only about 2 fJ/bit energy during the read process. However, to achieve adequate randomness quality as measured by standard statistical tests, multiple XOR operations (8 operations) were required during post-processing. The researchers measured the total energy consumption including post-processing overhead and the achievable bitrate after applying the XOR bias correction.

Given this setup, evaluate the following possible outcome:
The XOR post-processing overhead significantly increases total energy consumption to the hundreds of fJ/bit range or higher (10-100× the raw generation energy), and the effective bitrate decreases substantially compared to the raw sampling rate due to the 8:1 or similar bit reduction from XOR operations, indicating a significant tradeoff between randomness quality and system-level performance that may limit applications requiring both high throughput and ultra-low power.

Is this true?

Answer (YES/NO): NO